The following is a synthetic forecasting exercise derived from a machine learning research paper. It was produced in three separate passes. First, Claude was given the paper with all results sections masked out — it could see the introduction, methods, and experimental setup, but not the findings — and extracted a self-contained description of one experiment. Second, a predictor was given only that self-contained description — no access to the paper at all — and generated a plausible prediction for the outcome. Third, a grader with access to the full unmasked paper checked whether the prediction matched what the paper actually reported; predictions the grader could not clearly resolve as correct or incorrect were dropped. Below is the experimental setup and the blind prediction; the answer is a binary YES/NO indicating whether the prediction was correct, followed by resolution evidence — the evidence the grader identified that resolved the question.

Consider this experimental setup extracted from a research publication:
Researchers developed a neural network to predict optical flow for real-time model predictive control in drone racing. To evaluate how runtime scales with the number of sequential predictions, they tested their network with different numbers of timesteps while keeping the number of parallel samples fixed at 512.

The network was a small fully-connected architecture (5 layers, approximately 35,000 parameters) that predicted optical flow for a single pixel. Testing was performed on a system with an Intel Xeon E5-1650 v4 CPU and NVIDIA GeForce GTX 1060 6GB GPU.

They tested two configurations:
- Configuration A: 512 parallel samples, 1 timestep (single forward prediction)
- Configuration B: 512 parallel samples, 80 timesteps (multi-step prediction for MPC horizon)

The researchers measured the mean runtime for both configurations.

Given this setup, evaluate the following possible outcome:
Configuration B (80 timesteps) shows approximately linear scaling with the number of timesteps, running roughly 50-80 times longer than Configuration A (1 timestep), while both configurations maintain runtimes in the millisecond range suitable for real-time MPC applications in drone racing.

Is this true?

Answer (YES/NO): NO